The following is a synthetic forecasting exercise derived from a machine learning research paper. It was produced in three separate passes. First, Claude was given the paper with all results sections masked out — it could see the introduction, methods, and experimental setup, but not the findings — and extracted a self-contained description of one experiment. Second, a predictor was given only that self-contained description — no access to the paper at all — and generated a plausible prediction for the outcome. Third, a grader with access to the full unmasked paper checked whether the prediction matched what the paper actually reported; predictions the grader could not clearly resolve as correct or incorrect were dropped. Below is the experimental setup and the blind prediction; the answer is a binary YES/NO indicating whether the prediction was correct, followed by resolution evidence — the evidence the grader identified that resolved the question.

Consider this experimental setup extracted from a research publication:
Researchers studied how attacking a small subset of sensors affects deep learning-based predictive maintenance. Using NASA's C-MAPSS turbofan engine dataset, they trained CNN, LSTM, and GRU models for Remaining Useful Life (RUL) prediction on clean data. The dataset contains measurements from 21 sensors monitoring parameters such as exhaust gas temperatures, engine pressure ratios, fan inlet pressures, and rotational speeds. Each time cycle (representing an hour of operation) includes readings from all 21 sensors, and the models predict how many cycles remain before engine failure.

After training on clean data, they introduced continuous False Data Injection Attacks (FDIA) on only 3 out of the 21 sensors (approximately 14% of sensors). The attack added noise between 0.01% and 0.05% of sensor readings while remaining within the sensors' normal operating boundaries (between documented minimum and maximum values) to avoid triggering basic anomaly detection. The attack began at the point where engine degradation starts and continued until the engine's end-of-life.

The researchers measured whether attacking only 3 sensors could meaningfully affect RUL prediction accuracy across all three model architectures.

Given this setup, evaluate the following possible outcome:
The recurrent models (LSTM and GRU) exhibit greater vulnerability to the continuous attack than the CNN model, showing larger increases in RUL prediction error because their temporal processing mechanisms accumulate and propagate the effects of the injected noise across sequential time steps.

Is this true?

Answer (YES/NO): NO